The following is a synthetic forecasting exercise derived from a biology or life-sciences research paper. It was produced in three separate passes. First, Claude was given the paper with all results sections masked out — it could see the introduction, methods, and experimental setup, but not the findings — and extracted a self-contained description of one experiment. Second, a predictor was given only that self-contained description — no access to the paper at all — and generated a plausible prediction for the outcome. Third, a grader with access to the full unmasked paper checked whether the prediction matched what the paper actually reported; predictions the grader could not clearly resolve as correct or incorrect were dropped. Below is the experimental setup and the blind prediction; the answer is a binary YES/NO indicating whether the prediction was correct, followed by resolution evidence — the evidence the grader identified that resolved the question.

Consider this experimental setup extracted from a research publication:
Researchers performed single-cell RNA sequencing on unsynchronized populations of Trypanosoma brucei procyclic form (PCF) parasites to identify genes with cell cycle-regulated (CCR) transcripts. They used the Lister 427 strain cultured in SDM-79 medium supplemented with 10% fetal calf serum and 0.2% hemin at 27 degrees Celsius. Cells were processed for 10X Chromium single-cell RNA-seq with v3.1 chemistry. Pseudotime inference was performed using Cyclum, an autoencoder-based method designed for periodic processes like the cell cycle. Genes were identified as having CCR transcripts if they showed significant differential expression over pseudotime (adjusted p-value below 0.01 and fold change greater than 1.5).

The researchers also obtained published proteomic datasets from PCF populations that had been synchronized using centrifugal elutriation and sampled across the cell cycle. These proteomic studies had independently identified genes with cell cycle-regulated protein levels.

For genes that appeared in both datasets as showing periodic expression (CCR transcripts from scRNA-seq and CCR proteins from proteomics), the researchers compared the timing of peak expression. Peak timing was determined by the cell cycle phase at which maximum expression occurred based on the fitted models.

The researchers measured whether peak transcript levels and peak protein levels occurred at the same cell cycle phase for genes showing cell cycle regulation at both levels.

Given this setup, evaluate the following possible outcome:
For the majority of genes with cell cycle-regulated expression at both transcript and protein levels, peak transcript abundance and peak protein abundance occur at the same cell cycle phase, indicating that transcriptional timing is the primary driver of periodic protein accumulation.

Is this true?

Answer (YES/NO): NO